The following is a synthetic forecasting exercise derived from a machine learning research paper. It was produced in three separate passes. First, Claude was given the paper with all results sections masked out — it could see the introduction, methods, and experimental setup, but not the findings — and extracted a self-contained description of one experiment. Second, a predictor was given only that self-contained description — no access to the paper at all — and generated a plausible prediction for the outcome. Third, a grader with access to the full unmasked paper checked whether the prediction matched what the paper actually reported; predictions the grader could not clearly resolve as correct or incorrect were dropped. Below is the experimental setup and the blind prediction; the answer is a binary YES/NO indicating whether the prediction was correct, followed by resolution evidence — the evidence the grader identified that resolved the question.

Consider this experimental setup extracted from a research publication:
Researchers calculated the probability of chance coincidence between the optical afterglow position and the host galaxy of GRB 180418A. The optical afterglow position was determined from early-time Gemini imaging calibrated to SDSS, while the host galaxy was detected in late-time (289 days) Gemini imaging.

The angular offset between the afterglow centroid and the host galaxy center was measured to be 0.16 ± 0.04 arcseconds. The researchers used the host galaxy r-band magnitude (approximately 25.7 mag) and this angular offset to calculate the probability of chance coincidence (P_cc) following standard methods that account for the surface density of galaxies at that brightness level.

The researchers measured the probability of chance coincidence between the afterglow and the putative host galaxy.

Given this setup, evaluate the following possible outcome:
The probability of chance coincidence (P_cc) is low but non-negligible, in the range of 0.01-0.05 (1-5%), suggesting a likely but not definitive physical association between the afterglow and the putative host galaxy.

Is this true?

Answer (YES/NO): NO